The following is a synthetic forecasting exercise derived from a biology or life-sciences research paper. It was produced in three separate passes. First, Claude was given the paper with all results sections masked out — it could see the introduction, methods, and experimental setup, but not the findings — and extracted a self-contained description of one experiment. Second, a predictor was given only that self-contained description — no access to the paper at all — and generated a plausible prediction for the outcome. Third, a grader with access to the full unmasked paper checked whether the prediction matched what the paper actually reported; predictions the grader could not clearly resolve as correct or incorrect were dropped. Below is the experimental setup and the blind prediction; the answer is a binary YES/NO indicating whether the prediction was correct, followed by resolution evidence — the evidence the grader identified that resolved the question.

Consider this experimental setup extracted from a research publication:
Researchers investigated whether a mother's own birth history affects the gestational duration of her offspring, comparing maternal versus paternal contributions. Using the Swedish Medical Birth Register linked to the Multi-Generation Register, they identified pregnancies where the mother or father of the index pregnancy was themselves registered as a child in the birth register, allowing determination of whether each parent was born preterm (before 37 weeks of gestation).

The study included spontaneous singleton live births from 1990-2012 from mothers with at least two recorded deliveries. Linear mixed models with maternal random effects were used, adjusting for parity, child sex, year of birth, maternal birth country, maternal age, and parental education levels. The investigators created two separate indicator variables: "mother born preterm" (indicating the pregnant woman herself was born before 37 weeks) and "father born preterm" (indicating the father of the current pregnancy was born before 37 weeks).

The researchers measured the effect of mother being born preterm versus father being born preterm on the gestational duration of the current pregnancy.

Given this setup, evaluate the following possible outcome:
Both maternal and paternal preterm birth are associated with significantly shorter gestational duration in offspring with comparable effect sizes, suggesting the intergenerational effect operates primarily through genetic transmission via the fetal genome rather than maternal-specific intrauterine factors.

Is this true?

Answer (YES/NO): NO